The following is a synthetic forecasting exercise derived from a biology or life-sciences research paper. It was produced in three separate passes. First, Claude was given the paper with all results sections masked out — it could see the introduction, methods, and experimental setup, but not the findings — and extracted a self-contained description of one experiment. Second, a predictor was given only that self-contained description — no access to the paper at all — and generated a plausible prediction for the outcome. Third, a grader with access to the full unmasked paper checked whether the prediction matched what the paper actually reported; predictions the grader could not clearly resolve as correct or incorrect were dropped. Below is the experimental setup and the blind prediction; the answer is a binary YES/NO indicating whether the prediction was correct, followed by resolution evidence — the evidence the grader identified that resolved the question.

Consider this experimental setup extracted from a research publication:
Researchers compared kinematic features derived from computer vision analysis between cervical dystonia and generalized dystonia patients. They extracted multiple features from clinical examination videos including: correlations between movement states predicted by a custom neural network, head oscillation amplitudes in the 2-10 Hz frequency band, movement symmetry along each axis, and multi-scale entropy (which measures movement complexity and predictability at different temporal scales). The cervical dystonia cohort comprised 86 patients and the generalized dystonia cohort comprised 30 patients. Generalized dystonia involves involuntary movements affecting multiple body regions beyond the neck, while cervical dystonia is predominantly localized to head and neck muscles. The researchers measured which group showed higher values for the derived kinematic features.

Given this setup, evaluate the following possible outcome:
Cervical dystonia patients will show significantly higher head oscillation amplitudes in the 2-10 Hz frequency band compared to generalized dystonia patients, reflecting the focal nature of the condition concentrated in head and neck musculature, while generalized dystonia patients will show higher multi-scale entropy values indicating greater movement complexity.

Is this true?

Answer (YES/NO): NO